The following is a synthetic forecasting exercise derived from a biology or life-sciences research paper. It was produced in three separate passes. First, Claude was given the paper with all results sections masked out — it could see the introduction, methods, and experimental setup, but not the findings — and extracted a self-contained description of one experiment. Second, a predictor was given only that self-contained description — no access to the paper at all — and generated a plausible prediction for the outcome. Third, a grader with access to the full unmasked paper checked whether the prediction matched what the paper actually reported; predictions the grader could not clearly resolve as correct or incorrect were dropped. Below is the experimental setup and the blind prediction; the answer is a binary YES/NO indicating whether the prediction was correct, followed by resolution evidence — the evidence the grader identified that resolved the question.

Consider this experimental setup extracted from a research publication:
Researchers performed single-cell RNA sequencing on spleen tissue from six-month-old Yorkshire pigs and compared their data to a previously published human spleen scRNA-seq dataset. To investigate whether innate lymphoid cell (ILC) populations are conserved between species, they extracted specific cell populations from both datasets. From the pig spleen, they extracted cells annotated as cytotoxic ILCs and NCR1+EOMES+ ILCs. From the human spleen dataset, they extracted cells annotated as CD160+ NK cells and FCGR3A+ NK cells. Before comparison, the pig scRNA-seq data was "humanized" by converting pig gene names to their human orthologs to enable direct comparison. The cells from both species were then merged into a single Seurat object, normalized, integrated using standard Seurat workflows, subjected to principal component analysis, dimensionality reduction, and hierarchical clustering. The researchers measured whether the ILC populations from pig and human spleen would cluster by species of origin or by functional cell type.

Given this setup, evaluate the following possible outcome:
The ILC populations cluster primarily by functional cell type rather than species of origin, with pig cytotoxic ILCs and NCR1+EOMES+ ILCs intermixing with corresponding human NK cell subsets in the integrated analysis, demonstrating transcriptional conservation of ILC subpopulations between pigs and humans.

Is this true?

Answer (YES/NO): YES